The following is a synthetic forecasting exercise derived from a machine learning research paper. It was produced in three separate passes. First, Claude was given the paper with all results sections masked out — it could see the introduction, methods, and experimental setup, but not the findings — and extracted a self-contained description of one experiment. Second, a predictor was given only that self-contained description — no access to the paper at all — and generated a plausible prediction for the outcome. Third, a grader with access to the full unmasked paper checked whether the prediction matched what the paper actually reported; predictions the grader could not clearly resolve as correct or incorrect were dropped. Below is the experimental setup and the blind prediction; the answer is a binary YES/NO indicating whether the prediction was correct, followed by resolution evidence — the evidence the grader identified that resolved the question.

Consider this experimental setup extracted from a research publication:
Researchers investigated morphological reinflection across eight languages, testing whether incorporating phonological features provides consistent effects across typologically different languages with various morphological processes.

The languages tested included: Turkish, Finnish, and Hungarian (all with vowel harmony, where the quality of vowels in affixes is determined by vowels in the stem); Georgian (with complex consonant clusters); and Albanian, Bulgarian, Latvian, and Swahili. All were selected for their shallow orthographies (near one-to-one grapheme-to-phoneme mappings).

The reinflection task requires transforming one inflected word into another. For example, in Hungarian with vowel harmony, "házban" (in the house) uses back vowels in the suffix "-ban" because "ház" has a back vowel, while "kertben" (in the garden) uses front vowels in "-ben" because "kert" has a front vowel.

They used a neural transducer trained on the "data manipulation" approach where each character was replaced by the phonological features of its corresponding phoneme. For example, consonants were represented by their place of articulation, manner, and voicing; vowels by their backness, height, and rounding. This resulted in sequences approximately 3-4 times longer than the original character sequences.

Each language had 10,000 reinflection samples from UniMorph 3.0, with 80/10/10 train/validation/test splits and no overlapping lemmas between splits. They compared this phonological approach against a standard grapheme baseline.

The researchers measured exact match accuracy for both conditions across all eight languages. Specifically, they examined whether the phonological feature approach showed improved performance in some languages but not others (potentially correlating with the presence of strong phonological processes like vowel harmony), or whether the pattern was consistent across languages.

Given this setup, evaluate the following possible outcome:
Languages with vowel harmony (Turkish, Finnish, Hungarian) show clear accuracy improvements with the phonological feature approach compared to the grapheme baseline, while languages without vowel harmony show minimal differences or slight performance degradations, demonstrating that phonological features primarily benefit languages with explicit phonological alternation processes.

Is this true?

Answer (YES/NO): NO